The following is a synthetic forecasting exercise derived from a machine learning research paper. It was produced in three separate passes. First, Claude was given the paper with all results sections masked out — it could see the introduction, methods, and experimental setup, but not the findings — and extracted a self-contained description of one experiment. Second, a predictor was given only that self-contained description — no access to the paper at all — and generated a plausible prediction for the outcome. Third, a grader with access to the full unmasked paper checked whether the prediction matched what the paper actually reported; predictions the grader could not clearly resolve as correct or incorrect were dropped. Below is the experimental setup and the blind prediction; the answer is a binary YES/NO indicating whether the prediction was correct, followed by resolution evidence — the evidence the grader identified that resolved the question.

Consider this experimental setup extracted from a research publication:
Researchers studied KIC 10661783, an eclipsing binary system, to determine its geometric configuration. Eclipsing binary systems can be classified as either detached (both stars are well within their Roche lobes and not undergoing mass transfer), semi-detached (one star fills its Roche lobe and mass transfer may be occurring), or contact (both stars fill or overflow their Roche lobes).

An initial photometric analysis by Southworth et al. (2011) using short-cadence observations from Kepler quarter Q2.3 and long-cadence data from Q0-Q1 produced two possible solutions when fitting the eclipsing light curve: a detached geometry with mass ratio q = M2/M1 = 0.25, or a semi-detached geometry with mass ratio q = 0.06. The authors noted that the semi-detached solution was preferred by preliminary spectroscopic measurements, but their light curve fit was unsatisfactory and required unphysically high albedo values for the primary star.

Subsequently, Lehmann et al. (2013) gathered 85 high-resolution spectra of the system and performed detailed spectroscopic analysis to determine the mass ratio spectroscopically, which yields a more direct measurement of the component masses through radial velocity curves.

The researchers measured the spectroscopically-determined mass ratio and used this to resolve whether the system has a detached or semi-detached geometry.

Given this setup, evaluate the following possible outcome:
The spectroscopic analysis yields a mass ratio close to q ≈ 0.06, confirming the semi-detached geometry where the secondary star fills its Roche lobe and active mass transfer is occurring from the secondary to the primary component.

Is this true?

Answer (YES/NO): NO